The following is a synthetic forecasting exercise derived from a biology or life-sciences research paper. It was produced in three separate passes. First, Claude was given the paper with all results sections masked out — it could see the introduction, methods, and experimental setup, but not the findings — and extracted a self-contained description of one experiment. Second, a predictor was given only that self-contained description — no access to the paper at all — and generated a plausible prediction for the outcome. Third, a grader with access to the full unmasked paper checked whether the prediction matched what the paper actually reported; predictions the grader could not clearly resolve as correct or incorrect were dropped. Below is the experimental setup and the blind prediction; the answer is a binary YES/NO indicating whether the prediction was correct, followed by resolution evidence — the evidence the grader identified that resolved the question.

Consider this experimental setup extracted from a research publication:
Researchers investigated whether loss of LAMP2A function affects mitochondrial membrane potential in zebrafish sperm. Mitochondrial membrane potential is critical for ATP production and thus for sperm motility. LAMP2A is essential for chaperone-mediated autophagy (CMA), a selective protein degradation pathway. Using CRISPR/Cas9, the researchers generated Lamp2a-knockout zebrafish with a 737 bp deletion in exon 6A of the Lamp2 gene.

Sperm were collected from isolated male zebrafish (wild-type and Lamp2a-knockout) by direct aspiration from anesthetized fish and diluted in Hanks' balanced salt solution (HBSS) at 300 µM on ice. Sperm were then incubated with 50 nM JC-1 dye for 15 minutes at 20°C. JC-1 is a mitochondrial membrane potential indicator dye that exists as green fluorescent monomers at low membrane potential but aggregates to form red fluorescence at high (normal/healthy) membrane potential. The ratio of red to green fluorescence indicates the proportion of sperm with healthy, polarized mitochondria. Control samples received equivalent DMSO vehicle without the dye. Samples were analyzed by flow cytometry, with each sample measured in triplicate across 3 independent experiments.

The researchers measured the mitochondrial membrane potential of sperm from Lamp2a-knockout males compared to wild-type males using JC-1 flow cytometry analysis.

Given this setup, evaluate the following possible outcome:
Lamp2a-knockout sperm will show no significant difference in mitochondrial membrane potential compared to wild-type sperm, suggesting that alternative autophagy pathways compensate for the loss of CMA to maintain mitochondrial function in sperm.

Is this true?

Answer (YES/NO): NO